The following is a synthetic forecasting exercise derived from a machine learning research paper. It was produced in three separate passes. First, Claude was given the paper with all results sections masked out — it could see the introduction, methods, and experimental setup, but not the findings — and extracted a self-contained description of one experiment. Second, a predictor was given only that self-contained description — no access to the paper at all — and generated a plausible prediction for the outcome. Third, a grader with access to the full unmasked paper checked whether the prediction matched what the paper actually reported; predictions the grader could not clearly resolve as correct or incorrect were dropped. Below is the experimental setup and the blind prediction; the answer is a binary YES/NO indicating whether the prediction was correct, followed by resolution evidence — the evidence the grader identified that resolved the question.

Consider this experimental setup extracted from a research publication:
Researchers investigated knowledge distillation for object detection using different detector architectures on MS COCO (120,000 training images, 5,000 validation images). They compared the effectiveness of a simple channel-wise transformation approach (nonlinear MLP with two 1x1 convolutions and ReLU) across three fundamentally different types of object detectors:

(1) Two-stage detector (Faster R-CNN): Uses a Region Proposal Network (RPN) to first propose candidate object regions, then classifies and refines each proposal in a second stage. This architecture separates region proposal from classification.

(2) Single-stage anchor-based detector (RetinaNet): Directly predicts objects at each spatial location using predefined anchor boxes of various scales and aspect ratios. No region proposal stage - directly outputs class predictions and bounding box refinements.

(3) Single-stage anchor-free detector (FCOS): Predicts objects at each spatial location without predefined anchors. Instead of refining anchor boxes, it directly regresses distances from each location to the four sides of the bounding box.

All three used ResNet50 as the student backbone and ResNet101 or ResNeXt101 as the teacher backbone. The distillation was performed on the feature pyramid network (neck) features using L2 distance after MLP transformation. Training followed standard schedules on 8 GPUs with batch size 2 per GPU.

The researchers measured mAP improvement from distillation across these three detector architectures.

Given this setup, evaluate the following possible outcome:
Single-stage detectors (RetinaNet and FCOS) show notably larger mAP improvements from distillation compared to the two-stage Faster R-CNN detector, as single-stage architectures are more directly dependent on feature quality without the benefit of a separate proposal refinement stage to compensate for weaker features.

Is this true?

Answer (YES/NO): NO